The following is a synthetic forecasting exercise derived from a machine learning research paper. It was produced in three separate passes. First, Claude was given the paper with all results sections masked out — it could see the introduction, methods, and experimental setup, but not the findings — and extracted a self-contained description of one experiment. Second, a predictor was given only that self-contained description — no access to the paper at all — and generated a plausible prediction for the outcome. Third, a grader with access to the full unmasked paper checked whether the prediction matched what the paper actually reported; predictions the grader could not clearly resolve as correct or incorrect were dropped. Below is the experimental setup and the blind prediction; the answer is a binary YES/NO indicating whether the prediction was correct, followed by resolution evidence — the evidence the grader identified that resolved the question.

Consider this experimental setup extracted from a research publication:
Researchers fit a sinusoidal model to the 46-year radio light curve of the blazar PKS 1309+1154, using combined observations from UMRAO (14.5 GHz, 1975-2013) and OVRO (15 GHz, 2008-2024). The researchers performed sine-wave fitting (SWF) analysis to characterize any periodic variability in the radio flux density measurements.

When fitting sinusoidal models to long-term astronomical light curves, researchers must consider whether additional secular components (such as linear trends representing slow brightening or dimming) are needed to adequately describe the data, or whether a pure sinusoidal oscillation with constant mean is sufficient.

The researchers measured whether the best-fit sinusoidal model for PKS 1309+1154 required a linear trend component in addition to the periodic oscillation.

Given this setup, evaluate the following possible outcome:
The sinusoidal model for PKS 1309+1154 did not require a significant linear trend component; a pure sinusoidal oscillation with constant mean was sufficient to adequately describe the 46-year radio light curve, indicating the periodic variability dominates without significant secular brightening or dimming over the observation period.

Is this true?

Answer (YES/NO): NO